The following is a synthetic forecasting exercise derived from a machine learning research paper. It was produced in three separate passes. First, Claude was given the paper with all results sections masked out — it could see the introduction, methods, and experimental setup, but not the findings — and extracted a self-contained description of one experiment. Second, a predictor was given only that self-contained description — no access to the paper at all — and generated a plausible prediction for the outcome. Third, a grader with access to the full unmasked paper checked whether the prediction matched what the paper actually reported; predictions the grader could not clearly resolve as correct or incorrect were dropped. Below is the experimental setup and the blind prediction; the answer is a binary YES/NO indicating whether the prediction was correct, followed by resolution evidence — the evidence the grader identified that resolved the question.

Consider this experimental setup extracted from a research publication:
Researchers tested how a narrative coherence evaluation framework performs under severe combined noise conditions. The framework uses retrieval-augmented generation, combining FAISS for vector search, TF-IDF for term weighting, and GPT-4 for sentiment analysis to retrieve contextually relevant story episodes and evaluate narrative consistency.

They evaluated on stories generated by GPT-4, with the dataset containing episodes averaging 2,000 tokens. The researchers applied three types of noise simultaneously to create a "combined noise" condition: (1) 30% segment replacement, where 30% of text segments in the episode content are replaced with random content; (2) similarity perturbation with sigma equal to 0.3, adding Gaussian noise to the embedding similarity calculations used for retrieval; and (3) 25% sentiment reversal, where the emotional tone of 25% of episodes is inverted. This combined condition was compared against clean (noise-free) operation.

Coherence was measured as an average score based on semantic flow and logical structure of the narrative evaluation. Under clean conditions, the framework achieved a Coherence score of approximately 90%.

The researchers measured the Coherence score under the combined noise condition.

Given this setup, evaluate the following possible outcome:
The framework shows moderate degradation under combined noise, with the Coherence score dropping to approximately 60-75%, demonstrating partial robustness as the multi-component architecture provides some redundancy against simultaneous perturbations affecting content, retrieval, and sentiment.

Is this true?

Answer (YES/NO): NO